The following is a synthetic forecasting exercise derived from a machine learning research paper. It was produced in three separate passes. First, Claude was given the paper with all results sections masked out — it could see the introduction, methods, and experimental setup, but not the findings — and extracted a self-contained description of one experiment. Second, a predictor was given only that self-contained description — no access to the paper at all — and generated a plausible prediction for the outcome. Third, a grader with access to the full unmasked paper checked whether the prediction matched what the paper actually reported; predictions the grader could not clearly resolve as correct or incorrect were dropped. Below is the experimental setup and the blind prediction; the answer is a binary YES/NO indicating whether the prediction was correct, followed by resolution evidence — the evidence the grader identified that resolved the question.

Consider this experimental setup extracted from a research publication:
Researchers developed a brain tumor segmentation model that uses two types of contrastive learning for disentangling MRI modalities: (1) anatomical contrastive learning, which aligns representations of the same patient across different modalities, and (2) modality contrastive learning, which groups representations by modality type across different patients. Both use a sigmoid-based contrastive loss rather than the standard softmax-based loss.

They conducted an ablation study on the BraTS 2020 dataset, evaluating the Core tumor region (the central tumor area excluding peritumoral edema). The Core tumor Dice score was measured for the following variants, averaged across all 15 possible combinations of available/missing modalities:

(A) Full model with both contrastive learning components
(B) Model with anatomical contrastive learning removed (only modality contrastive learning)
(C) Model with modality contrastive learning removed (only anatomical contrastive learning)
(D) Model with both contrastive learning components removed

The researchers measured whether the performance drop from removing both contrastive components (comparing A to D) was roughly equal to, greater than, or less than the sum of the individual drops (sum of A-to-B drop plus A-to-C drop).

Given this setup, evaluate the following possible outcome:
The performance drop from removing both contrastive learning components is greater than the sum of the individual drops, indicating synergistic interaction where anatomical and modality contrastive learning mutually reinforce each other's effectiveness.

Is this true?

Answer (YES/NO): NO